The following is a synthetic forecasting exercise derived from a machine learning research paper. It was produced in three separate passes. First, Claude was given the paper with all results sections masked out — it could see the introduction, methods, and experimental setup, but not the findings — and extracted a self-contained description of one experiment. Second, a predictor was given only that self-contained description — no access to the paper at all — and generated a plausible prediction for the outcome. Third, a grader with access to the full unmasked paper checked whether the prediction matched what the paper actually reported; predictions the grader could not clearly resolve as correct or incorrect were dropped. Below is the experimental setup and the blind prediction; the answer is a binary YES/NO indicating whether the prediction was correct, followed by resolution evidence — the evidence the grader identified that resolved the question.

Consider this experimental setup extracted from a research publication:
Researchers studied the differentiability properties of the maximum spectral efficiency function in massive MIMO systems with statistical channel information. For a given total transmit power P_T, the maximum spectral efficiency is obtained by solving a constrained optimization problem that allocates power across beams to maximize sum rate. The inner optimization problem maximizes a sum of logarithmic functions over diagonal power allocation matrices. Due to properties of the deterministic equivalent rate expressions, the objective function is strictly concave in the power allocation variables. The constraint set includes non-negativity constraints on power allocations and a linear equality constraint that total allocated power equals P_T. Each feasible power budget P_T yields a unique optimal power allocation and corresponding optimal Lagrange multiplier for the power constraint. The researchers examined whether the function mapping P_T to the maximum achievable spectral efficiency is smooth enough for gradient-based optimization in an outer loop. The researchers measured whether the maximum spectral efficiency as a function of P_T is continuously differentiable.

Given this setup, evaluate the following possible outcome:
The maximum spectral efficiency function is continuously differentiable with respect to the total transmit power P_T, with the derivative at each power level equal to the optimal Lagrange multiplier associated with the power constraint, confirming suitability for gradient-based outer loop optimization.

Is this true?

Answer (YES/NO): YES